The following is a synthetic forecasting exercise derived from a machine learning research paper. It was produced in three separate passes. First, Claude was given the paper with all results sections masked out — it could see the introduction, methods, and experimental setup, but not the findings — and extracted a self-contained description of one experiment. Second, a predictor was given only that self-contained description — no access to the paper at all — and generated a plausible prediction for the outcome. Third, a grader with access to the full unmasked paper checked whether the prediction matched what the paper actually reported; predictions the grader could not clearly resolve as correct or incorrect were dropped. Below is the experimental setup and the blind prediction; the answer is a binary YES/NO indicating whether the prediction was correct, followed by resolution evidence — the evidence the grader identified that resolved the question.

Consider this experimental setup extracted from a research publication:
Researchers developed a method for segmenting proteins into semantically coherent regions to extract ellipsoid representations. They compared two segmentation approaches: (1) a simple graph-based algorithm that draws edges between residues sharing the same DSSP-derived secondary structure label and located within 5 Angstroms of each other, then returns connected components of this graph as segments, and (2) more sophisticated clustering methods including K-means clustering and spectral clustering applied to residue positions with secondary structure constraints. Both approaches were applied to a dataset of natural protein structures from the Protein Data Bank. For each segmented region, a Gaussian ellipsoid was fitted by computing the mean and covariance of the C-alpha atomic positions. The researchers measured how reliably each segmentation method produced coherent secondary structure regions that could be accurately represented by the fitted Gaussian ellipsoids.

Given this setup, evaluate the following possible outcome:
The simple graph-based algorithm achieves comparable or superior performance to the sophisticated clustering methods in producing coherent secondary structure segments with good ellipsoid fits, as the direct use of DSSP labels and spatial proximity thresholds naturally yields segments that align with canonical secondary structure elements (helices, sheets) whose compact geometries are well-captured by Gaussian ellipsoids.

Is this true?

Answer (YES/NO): YES